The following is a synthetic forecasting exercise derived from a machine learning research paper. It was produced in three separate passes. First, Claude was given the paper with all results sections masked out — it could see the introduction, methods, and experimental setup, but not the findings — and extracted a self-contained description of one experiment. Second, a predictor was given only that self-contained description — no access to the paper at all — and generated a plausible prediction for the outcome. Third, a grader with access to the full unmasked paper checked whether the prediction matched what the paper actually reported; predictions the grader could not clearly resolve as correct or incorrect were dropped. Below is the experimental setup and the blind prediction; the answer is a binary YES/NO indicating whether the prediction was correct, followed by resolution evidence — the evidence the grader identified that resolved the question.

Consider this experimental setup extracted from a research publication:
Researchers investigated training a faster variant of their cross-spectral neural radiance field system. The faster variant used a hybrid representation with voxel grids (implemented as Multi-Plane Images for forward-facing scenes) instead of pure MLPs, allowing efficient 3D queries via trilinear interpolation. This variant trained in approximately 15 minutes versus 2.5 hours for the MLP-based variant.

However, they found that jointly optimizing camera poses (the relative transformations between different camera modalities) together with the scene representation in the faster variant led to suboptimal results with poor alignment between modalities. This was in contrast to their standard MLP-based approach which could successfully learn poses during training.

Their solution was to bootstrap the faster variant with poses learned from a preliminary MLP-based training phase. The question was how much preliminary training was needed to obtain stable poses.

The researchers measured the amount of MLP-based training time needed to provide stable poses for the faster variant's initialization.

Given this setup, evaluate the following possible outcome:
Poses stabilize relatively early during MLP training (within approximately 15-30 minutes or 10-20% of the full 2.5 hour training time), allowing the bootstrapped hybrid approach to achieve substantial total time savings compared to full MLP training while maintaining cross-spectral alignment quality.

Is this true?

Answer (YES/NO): NO